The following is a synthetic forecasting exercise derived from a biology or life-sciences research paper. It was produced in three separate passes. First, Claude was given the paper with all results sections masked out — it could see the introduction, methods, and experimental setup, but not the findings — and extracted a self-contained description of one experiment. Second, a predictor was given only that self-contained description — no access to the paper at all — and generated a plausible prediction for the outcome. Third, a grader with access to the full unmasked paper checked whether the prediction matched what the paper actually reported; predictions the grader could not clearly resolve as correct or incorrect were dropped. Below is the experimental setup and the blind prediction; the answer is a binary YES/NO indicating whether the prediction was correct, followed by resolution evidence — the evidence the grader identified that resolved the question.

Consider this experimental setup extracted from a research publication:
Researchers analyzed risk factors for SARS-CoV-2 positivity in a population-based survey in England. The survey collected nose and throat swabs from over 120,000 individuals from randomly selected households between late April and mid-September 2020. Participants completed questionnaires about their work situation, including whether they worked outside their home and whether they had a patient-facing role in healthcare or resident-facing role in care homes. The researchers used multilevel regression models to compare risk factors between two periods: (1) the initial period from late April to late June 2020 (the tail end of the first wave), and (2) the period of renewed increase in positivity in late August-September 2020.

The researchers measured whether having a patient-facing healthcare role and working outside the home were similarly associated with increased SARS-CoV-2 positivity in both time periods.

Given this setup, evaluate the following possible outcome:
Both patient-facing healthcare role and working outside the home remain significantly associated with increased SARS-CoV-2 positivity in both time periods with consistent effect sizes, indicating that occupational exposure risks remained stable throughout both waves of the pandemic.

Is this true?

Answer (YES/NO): NO